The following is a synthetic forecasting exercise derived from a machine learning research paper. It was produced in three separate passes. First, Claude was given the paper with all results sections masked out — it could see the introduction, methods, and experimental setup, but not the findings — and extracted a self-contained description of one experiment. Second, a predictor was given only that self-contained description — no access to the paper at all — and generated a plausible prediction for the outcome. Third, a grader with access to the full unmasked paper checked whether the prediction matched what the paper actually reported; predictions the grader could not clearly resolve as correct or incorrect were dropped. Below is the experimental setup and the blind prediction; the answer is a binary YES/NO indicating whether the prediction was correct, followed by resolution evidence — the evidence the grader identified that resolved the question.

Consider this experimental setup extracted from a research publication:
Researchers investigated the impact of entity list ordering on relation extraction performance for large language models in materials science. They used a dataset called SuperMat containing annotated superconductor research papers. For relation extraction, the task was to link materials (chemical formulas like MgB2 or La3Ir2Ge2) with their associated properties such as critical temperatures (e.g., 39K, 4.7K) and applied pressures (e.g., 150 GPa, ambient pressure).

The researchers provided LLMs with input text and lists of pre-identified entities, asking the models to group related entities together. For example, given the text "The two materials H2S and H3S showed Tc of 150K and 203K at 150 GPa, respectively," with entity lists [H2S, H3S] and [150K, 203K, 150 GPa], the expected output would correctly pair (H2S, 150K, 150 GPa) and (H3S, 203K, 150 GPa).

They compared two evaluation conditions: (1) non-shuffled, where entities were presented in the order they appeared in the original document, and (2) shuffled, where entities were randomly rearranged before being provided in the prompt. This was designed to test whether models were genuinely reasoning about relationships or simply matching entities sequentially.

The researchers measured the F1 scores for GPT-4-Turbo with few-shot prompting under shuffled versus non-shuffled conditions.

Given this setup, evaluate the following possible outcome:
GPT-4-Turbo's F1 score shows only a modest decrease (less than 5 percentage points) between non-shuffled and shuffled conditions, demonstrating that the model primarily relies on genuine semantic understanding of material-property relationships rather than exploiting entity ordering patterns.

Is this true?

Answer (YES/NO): YES